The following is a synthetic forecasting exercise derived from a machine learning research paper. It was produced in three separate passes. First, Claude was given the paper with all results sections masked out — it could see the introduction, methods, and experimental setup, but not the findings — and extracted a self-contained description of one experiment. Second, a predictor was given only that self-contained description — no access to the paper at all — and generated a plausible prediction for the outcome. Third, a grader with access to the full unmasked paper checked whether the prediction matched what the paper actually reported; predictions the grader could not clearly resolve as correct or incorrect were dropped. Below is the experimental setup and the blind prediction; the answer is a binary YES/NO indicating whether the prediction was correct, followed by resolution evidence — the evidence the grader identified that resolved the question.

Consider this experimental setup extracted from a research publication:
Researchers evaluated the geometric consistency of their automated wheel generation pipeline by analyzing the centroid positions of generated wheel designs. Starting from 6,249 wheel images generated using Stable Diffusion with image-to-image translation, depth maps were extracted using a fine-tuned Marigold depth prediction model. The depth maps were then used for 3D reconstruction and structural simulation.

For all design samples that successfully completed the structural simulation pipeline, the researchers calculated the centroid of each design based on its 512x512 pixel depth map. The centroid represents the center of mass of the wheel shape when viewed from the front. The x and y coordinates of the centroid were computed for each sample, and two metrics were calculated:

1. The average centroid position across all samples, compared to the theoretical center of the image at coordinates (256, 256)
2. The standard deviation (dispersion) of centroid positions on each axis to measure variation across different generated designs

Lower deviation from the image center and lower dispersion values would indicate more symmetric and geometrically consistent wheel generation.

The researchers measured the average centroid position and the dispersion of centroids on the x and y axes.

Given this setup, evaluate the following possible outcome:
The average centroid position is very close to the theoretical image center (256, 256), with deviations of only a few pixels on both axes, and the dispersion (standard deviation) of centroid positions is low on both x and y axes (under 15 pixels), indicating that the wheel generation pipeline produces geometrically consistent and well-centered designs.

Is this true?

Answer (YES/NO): YES